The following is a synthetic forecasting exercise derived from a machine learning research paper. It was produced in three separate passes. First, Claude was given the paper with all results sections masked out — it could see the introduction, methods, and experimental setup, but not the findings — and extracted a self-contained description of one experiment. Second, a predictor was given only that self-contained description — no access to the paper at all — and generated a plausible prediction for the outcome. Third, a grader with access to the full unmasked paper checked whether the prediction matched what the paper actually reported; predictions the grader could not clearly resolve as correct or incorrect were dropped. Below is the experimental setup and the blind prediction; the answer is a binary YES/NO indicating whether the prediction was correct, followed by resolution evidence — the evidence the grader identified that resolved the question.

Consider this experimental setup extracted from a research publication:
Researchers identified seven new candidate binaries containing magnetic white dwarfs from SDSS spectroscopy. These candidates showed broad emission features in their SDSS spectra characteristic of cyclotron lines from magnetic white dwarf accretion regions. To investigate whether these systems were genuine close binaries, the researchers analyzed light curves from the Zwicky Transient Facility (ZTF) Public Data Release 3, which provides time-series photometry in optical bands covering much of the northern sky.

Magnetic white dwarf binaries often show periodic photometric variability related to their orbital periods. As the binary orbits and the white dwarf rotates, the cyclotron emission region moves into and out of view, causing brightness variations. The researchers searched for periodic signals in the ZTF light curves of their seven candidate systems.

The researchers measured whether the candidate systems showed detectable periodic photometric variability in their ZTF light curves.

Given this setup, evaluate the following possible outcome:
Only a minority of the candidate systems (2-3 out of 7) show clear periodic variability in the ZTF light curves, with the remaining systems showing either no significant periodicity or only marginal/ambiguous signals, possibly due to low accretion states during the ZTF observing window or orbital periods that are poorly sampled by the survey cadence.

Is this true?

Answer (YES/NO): NO